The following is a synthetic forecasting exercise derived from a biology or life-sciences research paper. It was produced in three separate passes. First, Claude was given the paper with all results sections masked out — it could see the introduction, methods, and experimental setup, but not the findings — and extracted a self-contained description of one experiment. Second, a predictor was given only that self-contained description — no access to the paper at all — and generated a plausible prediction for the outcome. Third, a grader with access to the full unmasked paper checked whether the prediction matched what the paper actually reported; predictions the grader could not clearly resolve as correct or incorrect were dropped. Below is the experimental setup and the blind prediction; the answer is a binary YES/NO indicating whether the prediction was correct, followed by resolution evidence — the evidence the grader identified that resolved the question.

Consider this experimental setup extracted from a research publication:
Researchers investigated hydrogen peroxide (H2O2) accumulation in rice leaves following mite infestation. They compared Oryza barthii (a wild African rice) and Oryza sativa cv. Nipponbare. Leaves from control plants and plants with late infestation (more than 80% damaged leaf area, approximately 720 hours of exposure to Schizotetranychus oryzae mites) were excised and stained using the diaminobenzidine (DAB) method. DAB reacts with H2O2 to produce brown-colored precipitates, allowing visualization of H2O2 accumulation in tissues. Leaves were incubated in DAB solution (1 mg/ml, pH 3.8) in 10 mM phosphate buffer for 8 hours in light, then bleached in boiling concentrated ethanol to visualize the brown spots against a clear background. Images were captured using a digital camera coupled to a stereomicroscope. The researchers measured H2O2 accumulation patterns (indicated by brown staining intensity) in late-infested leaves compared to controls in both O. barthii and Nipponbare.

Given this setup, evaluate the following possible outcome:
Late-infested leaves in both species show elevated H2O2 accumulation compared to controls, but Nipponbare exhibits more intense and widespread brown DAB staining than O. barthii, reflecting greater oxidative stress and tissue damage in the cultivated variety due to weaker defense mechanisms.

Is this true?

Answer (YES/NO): NO